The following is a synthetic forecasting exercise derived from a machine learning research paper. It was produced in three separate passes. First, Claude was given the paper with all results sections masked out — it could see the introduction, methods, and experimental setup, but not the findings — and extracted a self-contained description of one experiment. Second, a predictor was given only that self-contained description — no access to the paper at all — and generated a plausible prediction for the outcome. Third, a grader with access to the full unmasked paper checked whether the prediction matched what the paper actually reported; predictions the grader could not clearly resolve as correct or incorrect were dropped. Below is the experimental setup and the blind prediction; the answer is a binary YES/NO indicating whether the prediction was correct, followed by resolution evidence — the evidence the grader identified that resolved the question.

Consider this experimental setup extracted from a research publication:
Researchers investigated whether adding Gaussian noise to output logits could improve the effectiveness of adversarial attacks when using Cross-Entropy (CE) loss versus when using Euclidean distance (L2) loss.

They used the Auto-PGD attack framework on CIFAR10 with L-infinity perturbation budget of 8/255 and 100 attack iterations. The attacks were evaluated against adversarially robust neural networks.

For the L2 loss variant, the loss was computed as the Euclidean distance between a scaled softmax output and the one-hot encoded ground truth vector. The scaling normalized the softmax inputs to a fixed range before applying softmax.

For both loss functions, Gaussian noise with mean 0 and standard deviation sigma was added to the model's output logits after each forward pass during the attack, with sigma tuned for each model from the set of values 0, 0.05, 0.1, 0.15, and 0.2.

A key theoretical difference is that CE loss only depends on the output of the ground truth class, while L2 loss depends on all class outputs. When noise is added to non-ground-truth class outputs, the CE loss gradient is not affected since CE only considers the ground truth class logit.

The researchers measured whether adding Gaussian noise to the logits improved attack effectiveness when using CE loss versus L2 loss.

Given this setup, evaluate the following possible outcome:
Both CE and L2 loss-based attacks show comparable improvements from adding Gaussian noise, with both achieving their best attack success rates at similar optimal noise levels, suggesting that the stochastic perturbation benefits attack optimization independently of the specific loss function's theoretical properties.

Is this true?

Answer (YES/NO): NO